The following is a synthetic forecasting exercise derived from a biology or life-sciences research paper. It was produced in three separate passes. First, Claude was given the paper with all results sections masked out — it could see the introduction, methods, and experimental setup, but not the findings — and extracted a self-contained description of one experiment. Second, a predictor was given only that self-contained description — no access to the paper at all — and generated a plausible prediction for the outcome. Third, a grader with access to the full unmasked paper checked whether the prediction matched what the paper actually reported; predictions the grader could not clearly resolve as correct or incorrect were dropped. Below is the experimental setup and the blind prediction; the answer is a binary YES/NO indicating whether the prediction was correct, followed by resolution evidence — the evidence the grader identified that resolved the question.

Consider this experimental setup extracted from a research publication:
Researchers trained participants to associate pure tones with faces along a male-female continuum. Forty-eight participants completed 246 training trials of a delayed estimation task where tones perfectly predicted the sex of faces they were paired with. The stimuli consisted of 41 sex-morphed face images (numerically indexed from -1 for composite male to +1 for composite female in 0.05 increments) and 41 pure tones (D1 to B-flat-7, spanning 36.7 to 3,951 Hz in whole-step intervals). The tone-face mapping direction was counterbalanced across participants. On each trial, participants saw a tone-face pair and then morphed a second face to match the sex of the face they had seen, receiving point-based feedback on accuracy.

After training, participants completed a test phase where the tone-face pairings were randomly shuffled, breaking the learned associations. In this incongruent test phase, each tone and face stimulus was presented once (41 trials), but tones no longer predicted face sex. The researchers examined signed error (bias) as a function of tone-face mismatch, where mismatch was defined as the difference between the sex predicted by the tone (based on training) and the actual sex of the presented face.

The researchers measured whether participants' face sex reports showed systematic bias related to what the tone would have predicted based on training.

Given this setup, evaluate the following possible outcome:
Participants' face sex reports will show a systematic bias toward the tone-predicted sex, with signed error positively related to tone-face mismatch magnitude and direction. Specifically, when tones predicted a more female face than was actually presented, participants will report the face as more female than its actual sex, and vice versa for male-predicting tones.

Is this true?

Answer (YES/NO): YES